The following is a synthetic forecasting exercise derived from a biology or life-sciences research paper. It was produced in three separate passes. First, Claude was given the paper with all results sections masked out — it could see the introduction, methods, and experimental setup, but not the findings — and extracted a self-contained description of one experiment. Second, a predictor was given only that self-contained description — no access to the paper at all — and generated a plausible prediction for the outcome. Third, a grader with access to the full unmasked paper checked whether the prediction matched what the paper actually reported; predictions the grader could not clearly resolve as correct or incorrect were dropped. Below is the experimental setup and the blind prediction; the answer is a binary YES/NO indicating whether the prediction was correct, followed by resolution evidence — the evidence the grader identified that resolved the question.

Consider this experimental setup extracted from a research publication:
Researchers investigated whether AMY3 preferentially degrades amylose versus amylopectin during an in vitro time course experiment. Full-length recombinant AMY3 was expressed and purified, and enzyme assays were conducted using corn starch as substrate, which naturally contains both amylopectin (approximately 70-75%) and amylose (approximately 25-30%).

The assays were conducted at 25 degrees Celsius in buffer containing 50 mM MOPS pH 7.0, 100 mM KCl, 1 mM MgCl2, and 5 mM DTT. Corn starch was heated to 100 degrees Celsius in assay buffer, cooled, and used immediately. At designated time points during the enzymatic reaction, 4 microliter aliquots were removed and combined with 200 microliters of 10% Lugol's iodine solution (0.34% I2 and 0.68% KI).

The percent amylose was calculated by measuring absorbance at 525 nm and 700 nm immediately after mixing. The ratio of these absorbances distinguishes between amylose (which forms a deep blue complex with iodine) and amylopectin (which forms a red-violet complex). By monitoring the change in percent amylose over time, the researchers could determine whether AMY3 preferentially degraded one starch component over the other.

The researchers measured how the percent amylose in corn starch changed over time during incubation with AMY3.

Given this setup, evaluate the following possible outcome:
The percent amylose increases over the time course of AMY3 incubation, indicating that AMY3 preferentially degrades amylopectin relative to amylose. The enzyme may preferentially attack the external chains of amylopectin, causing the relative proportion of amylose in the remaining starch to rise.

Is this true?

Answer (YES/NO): NO